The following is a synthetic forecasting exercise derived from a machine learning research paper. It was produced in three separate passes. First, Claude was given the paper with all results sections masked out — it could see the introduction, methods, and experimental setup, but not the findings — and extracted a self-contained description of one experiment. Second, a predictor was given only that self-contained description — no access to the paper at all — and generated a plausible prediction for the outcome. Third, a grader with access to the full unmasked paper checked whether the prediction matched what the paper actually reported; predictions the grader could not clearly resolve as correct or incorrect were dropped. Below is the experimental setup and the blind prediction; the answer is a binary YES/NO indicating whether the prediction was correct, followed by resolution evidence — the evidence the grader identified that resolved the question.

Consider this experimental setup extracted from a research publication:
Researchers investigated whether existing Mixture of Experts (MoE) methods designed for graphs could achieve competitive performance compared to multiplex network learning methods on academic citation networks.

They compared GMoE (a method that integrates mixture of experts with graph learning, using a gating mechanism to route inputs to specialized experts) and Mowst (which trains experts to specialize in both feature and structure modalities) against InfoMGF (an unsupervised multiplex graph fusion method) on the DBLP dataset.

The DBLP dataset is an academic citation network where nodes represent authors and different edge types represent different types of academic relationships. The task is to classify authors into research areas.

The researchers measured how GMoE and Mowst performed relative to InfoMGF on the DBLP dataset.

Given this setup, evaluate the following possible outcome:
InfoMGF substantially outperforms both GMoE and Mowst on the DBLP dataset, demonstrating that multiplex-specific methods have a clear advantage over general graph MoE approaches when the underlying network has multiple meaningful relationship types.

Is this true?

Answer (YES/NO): NO